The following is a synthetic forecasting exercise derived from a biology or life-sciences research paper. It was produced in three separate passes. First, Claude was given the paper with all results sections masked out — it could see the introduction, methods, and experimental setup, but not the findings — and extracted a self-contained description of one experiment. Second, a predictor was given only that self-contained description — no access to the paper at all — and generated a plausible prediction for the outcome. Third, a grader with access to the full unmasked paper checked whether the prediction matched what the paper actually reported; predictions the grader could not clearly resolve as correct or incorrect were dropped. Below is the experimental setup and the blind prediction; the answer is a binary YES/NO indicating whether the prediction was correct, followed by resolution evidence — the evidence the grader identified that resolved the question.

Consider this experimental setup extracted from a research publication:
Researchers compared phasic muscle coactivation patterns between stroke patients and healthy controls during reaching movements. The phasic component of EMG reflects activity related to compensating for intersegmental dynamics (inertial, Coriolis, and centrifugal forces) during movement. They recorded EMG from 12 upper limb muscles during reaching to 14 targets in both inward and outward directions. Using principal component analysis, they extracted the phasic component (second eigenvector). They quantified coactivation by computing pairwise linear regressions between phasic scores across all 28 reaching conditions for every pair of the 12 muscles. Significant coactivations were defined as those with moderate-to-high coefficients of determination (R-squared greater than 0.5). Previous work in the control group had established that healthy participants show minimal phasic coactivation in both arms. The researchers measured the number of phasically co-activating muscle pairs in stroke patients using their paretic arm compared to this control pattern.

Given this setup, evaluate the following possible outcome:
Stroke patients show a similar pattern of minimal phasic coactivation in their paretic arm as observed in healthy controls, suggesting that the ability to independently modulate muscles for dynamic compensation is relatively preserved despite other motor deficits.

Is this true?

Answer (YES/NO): NO